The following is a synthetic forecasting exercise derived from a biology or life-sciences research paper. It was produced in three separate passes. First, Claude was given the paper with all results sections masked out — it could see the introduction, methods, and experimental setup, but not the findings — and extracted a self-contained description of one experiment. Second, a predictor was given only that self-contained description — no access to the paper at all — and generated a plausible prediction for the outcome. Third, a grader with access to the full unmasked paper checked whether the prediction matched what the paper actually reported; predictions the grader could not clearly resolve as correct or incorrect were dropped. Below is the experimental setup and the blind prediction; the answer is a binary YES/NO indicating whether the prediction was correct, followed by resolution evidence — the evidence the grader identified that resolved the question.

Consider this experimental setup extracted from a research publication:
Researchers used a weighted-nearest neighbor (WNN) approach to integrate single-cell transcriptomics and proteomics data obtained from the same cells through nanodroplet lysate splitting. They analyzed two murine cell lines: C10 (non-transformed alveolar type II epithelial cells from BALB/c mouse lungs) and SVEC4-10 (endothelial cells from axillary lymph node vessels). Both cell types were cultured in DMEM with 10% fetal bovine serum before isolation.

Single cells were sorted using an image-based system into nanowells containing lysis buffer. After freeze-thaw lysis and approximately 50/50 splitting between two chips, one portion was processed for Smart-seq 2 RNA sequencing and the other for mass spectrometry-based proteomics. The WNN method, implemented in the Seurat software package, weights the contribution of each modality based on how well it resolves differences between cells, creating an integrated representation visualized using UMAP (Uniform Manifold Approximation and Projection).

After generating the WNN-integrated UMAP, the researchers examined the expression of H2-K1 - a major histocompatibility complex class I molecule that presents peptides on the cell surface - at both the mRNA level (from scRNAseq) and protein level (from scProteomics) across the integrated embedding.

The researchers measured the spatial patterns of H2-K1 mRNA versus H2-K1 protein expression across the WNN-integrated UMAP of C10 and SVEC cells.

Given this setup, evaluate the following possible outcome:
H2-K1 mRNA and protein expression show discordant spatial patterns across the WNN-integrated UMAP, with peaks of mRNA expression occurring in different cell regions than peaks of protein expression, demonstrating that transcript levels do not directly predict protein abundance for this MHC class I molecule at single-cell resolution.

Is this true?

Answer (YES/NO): NO